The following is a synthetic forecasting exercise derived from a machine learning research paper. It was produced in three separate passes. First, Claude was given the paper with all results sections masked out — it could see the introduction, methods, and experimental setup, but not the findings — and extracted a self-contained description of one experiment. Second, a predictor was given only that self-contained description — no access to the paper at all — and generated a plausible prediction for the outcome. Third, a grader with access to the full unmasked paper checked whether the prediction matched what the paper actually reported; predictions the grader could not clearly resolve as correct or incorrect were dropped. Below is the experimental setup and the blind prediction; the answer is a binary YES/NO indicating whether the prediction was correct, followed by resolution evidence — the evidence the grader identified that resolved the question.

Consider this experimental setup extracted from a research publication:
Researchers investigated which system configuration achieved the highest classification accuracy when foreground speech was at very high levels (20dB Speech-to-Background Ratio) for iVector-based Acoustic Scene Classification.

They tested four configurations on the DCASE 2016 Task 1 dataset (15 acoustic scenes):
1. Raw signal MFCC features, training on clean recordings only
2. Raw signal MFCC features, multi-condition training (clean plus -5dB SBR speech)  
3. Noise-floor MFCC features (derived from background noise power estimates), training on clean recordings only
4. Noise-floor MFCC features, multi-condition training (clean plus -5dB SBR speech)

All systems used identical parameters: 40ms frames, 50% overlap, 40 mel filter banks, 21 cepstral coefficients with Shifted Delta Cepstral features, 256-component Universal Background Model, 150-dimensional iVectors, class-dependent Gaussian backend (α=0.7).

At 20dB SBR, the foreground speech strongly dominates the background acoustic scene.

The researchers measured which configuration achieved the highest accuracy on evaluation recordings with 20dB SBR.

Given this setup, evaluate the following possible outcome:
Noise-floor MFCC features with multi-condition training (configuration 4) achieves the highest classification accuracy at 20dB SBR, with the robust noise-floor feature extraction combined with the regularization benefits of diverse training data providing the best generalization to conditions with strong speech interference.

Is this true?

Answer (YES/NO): YES